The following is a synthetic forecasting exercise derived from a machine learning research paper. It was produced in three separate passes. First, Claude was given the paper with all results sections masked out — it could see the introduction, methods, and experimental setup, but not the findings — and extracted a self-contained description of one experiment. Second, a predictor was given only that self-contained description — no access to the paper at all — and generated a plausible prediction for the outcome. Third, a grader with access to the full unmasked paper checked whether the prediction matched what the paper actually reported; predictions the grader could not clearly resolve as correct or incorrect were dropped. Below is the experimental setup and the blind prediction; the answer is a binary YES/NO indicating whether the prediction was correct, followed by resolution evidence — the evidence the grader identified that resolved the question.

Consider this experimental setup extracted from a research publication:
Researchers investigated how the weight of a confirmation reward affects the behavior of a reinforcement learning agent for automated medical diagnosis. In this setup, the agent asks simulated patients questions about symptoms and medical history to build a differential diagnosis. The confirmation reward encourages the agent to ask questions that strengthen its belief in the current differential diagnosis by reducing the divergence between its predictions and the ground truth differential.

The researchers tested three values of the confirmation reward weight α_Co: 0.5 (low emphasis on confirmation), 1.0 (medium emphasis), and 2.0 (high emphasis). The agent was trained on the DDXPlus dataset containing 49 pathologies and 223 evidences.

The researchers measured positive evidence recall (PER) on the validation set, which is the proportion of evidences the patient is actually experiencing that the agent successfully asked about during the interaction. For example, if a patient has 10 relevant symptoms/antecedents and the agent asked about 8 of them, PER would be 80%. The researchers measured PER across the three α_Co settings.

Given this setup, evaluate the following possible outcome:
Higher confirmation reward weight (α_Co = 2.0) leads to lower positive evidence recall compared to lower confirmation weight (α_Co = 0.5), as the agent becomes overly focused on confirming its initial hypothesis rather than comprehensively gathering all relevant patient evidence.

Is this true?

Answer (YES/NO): NO